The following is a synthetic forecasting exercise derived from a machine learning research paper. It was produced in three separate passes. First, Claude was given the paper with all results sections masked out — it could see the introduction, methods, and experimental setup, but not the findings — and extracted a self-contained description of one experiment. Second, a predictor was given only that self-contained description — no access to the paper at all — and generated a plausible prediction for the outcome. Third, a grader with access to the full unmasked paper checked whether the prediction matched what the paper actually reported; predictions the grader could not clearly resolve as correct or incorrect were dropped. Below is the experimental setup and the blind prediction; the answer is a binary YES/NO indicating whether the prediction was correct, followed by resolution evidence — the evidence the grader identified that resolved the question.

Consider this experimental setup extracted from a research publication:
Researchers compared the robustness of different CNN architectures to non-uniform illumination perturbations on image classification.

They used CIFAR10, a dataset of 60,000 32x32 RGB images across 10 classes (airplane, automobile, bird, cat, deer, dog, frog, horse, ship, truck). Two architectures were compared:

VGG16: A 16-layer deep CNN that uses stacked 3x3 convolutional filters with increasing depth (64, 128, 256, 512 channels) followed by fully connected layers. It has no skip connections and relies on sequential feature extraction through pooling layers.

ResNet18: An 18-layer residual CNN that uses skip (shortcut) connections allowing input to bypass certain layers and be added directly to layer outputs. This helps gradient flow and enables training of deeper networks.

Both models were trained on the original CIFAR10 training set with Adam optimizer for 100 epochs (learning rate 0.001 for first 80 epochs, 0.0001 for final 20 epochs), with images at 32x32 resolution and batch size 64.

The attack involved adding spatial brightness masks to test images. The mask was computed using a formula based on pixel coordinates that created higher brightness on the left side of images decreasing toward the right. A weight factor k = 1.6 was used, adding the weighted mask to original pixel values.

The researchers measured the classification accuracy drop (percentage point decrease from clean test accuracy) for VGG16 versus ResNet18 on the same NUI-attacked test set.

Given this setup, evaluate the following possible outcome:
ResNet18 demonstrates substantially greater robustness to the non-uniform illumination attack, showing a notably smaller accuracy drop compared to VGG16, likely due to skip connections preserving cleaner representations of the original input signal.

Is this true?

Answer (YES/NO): NO